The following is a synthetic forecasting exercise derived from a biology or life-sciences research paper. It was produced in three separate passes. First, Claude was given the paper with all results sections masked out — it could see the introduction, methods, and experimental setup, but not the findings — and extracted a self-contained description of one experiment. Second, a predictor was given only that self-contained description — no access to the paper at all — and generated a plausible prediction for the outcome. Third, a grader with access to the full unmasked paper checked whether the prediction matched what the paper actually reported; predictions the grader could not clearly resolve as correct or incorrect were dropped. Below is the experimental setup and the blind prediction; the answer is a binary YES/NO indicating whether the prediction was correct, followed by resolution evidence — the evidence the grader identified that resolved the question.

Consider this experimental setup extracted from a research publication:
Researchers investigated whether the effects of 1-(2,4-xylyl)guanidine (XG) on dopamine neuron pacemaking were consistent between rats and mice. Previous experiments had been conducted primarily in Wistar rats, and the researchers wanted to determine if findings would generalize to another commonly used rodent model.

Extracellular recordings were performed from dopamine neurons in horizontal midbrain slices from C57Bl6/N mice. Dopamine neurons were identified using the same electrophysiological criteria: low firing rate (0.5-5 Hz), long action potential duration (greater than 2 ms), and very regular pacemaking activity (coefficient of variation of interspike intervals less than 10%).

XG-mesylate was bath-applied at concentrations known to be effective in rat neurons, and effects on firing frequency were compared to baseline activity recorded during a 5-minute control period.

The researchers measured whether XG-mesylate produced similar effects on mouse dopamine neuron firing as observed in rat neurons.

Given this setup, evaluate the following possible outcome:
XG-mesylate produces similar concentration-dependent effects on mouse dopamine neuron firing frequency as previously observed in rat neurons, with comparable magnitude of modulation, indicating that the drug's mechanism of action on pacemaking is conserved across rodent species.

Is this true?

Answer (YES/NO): NO